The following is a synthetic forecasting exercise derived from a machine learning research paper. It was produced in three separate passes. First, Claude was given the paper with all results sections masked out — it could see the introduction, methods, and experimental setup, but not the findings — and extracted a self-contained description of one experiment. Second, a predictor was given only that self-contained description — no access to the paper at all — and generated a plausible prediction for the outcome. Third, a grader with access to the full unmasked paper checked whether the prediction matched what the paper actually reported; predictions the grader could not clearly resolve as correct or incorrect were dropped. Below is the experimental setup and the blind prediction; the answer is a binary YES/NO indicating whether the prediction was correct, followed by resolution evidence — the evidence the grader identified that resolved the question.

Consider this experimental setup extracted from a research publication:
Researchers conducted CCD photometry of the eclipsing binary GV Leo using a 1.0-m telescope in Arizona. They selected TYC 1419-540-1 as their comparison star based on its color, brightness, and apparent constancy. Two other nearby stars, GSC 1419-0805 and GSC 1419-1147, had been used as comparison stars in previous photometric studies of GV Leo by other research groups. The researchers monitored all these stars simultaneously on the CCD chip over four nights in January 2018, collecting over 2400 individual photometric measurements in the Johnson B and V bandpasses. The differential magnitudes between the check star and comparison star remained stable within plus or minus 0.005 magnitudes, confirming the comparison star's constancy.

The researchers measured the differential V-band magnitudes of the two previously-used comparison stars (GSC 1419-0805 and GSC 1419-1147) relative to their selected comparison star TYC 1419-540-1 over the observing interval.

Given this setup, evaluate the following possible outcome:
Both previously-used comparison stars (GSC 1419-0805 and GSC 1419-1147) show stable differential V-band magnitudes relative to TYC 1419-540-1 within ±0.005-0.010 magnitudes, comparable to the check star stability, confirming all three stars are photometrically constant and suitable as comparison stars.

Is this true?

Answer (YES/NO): NO